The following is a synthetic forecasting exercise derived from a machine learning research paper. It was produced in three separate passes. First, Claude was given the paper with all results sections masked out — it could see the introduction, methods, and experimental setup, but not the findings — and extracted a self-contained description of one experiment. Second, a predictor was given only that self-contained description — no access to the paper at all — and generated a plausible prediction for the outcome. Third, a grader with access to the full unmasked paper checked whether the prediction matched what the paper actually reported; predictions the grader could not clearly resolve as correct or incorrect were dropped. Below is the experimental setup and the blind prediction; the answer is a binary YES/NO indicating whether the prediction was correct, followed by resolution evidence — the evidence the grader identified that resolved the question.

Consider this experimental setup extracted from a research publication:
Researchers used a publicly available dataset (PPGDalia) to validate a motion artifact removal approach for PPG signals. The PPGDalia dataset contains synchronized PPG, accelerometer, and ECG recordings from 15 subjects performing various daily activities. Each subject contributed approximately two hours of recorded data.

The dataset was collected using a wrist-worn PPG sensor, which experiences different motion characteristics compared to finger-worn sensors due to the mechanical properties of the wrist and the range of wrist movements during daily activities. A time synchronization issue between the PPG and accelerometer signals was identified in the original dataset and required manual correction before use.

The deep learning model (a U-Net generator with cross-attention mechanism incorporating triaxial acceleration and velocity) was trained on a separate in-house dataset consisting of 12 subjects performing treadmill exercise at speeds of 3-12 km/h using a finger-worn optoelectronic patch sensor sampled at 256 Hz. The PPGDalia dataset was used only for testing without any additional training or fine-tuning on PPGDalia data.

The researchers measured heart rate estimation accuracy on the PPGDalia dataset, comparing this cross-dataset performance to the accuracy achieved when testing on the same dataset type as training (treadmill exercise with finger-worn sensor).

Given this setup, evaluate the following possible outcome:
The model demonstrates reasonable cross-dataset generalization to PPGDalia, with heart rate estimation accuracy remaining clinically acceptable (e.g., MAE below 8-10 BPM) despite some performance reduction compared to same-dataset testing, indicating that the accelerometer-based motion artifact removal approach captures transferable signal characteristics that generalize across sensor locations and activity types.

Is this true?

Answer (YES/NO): YES